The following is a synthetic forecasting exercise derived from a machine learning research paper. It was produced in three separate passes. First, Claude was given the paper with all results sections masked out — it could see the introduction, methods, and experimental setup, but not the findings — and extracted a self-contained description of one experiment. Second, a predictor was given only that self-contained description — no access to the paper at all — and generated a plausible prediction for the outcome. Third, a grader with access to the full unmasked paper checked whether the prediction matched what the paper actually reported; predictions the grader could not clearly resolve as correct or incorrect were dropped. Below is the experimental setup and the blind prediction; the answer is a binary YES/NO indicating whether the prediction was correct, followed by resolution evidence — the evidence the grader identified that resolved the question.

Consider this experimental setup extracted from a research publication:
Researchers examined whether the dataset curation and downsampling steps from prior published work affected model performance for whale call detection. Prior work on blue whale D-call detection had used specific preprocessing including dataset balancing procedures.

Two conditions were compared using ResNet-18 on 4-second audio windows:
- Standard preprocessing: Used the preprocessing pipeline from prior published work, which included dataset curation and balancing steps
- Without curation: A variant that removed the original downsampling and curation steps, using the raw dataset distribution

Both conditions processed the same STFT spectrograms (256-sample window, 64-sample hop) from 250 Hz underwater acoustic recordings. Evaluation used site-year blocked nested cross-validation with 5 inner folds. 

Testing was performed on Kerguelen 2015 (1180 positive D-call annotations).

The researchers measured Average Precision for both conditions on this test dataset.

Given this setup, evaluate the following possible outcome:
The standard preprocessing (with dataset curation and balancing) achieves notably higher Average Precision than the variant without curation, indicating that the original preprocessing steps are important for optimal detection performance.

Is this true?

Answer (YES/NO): NO